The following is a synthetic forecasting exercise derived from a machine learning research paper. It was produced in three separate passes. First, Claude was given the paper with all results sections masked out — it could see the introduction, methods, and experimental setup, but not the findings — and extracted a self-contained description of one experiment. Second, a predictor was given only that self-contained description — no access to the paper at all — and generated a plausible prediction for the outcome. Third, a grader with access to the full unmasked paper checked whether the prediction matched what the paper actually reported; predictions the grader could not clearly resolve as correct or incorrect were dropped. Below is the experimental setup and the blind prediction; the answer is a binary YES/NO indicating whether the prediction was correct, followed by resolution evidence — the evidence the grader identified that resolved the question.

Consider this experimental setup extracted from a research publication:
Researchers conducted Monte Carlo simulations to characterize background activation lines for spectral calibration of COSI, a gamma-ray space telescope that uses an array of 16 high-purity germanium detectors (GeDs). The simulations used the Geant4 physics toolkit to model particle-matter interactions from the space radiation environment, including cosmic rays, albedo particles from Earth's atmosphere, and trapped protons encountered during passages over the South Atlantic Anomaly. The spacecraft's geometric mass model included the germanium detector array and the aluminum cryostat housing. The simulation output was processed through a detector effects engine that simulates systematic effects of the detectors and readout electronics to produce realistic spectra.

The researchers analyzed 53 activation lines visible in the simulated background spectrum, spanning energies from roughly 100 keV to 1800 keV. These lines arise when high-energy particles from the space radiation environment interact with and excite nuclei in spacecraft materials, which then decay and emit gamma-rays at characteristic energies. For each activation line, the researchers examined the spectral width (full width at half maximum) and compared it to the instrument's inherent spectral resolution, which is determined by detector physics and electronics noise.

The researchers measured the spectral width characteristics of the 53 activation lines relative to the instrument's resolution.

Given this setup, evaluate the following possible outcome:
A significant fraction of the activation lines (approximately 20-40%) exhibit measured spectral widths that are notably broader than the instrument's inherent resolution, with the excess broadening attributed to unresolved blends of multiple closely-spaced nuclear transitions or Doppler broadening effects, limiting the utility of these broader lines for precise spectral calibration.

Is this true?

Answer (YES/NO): NO